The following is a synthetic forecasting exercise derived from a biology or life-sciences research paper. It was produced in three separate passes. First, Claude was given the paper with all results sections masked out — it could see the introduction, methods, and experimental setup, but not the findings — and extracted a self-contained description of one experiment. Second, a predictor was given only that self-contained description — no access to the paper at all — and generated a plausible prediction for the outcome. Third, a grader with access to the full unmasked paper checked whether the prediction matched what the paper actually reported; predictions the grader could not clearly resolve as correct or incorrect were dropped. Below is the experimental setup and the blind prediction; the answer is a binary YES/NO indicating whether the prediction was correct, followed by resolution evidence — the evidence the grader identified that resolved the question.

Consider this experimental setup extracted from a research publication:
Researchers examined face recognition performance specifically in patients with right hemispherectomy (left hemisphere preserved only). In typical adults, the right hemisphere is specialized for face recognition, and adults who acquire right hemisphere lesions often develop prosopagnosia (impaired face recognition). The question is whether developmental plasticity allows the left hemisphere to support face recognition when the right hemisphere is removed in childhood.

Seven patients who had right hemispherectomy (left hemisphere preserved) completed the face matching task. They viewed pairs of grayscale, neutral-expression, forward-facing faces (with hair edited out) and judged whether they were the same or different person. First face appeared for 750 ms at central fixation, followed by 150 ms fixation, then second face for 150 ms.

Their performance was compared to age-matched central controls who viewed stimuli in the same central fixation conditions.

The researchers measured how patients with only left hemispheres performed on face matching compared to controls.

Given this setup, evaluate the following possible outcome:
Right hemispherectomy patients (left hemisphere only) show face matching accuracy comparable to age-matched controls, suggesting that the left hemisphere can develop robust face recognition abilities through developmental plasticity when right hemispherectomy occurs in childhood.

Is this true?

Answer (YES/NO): NO